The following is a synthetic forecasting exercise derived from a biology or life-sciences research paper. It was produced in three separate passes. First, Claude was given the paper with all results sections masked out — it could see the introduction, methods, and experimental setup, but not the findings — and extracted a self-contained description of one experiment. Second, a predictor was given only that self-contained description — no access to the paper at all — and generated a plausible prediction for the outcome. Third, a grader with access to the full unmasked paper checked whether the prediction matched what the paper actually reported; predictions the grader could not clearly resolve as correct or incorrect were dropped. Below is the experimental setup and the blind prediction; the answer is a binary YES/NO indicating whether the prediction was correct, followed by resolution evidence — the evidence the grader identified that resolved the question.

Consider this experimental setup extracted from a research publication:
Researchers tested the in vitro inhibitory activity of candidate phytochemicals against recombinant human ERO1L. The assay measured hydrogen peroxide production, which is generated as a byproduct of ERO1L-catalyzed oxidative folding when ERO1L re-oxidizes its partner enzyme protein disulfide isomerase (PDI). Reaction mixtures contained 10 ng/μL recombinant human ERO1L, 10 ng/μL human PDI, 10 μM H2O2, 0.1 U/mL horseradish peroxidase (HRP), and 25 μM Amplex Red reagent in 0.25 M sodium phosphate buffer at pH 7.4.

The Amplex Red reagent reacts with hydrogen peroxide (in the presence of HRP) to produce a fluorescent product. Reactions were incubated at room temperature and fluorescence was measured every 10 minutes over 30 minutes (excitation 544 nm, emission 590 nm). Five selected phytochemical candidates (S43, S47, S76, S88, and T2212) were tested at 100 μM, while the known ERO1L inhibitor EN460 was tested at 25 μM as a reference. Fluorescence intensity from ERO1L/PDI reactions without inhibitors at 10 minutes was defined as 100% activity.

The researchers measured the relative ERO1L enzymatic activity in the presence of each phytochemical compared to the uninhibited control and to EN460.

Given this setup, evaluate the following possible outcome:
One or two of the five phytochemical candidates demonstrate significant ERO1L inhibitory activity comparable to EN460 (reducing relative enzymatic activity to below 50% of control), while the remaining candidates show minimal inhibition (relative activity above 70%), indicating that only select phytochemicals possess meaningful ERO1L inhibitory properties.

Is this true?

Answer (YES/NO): NO